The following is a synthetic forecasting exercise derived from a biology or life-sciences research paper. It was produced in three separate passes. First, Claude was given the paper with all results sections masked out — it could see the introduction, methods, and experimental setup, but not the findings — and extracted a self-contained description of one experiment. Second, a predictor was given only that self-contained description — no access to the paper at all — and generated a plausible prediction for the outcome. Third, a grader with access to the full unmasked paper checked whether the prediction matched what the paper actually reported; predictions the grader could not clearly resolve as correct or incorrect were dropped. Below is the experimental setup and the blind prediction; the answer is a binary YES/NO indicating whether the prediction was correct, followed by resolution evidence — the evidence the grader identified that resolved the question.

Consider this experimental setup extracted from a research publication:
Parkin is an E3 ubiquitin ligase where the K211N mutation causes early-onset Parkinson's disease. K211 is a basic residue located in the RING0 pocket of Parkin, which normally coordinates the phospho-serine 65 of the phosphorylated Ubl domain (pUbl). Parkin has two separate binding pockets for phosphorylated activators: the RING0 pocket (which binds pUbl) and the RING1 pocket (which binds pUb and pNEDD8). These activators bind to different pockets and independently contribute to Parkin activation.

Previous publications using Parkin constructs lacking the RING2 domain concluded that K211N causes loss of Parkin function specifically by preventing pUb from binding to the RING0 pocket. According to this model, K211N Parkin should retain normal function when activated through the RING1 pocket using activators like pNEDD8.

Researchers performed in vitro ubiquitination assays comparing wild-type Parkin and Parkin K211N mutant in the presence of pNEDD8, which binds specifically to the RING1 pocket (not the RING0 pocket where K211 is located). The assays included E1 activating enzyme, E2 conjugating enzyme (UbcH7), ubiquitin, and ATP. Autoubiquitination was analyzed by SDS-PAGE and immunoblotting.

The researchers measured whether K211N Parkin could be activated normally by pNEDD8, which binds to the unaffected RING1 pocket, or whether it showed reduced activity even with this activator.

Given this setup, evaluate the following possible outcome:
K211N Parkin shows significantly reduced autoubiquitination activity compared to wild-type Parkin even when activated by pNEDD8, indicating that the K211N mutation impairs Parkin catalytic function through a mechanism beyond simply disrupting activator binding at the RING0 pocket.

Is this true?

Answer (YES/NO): YES